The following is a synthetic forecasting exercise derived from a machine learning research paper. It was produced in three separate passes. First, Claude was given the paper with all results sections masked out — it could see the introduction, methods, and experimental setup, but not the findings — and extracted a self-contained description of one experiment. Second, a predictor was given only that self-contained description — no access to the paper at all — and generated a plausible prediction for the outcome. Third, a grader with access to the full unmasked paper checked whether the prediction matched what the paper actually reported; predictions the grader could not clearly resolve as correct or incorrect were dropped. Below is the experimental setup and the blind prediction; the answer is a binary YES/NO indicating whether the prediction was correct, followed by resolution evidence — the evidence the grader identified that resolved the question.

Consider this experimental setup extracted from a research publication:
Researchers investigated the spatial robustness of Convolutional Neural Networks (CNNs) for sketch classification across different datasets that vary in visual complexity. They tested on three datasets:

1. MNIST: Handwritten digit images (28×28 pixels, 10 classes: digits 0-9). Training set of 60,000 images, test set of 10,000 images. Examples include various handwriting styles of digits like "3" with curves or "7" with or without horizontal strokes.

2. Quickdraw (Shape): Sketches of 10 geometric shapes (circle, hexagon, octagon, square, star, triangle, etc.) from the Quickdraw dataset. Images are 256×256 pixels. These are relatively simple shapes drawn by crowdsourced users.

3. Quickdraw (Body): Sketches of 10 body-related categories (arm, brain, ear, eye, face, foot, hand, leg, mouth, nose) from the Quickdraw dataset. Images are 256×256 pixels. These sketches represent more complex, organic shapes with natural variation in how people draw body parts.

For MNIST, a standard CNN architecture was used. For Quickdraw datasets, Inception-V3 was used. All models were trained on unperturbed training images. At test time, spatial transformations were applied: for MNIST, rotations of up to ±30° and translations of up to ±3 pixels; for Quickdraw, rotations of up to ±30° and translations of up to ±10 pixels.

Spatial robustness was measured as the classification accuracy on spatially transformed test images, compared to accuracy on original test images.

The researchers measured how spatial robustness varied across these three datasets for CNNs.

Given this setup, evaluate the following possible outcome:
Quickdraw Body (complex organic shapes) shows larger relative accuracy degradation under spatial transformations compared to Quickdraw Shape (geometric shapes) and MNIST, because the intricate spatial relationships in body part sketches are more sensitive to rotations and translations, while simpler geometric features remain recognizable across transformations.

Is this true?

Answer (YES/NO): NO